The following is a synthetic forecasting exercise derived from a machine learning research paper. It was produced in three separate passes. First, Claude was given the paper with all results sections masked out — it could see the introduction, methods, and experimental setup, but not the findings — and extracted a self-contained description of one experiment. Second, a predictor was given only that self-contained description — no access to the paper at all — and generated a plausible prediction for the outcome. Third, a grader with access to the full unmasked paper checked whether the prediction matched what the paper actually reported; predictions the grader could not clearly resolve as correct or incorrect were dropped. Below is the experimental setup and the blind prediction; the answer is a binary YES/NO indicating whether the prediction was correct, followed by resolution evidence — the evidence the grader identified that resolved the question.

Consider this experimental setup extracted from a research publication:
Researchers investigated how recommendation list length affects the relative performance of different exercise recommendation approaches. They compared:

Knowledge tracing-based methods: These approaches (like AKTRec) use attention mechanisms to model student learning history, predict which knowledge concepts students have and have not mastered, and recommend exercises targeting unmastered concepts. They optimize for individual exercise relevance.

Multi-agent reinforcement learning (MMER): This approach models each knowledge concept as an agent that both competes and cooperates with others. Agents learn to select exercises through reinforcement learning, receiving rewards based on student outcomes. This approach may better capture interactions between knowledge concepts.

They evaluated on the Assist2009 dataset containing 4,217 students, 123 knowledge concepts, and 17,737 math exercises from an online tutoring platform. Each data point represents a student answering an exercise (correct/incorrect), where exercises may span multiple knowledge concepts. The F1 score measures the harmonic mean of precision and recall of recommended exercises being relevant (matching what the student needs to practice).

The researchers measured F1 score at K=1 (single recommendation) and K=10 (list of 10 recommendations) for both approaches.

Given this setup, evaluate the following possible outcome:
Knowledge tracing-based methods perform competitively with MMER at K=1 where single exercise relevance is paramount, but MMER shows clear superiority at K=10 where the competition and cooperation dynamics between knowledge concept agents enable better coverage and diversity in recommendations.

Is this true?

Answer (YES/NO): NO